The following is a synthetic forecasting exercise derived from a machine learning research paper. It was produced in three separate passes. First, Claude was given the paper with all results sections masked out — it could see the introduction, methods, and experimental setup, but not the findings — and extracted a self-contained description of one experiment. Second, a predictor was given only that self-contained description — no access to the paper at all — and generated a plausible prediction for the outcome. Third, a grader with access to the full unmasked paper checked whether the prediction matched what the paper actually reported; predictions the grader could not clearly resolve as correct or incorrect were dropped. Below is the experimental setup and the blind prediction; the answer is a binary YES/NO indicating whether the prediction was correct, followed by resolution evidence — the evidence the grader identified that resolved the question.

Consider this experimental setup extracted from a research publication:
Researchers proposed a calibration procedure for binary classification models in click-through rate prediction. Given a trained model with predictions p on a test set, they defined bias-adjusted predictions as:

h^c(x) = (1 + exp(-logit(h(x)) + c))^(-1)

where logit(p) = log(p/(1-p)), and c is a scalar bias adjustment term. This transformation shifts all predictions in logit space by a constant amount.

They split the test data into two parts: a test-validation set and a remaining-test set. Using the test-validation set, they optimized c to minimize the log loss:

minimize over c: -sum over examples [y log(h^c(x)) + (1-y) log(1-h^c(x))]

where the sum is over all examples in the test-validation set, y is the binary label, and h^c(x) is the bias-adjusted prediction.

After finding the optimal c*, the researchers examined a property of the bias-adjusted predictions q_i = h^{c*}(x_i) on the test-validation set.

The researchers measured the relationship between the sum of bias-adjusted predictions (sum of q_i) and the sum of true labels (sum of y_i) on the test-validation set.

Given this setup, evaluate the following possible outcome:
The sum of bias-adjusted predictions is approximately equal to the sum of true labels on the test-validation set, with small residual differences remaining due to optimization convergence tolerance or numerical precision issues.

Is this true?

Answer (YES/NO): NO